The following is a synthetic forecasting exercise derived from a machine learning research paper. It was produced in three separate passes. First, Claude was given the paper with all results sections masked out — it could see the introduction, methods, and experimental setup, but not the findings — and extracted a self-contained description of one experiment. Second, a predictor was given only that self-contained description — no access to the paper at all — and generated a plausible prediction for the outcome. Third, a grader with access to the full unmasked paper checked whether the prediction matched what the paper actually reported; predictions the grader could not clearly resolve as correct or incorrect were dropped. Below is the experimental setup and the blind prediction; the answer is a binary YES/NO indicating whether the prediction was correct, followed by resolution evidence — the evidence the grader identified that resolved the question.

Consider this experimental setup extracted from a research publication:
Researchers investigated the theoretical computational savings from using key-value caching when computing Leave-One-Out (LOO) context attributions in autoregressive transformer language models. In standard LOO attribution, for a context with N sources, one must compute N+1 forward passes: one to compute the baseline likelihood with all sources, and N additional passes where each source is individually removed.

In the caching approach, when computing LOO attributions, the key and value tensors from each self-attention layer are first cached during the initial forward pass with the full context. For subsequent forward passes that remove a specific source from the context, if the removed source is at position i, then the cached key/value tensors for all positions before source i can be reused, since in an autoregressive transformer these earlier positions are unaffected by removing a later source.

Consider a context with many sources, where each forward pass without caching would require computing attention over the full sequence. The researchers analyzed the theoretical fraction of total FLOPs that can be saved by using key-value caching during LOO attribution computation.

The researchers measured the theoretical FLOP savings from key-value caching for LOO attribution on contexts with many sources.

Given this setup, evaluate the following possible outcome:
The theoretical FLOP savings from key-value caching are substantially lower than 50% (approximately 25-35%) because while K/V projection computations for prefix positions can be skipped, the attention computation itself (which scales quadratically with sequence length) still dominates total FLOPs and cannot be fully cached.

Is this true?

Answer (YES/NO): NO